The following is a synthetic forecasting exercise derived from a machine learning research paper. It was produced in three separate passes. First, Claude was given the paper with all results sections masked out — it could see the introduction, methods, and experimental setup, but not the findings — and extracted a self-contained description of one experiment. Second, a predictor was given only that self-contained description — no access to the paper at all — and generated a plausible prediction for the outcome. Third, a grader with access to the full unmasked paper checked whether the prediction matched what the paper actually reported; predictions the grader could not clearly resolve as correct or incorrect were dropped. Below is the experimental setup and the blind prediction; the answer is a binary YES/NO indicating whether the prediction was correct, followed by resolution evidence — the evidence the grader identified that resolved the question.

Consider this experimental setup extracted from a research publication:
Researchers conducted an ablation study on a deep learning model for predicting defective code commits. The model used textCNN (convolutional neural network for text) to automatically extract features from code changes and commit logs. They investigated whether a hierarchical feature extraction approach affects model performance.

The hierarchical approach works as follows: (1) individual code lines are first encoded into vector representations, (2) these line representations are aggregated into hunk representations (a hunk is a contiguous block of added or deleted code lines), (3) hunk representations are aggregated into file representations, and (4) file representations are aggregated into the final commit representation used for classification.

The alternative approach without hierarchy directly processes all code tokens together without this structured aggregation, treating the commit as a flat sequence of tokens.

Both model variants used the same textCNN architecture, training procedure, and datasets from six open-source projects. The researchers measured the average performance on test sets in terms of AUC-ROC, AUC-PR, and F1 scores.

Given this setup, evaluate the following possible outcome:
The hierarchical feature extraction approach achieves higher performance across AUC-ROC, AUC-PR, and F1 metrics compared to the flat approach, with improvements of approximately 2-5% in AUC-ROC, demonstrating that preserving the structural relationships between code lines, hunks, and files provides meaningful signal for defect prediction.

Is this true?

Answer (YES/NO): YES